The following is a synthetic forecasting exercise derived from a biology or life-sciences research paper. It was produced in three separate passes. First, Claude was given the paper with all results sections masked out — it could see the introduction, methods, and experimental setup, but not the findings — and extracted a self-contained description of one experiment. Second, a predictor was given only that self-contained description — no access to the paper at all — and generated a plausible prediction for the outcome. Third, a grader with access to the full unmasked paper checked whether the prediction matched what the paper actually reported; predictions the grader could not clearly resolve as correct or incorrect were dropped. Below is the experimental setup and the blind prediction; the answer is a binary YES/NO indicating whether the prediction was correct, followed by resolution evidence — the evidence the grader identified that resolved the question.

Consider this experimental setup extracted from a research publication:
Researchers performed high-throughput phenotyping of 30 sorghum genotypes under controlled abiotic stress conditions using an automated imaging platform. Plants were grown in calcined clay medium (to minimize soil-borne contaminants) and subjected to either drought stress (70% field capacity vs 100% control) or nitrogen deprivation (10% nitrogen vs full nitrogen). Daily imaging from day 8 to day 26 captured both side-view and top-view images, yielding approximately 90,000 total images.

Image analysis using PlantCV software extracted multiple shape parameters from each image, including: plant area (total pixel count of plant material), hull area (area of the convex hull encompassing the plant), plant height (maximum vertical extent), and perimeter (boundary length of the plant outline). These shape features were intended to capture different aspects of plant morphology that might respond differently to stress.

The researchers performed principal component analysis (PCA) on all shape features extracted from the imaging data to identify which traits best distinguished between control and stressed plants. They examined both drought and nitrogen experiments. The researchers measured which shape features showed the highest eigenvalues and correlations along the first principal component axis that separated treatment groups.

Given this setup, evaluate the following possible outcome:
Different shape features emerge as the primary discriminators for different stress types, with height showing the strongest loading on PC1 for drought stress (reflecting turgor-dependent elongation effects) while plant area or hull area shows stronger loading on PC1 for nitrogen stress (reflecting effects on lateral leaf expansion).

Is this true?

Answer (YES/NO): NO